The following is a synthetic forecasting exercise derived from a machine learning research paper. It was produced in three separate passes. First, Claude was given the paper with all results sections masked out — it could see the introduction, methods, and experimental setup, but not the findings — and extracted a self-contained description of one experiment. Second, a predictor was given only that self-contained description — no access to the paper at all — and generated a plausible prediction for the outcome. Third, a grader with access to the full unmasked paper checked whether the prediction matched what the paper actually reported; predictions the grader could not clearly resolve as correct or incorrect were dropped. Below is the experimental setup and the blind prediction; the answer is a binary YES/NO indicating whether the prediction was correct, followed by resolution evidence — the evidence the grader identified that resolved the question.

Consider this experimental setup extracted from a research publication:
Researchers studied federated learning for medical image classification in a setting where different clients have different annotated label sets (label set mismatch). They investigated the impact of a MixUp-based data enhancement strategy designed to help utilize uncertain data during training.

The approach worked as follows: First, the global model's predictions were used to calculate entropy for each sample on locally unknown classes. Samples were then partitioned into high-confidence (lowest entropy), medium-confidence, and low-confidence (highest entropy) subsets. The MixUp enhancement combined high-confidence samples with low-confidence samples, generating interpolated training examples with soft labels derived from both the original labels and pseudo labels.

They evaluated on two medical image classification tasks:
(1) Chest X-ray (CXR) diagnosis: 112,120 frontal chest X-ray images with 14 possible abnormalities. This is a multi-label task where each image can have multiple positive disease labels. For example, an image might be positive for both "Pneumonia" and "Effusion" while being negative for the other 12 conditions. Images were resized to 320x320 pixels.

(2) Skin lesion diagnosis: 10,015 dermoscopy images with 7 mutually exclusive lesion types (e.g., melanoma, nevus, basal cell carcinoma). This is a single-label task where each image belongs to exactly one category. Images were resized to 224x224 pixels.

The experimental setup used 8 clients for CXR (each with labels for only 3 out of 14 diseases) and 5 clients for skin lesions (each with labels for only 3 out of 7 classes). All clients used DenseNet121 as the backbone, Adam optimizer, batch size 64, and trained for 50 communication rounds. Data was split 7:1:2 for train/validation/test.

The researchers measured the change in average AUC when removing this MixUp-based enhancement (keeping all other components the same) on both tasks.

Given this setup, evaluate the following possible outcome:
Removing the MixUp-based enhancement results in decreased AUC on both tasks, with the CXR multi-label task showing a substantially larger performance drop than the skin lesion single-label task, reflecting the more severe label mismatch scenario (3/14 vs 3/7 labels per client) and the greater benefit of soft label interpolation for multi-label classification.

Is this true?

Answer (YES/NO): YES